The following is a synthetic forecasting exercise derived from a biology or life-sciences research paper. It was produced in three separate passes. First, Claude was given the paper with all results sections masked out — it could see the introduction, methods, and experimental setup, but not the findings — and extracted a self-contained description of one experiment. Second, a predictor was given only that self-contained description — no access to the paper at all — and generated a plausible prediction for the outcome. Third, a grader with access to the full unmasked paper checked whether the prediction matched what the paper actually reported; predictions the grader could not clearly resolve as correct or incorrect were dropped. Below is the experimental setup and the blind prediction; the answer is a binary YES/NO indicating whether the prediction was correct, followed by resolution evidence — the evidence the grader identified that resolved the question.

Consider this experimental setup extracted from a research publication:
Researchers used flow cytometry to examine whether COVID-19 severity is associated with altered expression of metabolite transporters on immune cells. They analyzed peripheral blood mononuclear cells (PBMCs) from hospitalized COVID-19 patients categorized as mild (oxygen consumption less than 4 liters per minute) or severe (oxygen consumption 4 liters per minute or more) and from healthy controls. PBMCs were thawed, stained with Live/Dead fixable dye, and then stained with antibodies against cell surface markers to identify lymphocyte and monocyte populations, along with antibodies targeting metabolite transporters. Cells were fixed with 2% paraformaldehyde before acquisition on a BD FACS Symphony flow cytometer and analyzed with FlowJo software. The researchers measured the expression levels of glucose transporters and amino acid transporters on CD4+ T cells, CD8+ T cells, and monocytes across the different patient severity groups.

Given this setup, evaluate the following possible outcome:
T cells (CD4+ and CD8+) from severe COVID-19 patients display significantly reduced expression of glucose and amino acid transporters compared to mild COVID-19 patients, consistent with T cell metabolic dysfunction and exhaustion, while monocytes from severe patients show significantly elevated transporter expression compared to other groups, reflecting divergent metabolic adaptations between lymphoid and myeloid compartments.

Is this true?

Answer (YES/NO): NO